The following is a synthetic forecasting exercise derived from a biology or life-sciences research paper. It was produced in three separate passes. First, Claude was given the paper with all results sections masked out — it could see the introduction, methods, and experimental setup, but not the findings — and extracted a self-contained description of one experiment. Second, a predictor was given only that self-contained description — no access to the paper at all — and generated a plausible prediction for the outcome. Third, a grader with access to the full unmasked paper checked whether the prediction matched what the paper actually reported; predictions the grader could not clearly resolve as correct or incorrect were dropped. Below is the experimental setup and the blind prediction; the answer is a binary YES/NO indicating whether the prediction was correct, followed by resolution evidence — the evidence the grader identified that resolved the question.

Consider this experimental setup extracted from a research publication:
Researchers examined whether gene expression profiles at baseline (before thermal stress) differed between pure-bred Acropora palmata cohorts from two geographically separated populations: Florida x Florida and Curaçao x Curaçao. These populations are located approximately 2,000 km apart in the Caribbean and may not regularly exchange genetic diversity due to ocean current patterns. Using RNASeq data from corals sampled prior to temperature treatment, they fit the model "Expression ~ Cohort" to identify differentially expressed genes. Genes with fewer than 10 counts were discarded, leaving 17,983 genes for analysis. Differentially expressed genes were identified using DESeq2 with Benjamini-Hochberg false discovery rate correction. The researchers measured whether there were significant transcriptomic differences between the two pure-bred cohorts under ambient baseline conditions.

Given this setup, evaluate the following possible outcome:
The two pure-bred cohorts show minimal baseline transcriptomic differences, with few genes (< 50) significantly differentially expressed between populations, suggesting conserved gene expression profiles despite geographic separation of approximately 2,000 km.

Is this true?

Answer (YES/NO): NO